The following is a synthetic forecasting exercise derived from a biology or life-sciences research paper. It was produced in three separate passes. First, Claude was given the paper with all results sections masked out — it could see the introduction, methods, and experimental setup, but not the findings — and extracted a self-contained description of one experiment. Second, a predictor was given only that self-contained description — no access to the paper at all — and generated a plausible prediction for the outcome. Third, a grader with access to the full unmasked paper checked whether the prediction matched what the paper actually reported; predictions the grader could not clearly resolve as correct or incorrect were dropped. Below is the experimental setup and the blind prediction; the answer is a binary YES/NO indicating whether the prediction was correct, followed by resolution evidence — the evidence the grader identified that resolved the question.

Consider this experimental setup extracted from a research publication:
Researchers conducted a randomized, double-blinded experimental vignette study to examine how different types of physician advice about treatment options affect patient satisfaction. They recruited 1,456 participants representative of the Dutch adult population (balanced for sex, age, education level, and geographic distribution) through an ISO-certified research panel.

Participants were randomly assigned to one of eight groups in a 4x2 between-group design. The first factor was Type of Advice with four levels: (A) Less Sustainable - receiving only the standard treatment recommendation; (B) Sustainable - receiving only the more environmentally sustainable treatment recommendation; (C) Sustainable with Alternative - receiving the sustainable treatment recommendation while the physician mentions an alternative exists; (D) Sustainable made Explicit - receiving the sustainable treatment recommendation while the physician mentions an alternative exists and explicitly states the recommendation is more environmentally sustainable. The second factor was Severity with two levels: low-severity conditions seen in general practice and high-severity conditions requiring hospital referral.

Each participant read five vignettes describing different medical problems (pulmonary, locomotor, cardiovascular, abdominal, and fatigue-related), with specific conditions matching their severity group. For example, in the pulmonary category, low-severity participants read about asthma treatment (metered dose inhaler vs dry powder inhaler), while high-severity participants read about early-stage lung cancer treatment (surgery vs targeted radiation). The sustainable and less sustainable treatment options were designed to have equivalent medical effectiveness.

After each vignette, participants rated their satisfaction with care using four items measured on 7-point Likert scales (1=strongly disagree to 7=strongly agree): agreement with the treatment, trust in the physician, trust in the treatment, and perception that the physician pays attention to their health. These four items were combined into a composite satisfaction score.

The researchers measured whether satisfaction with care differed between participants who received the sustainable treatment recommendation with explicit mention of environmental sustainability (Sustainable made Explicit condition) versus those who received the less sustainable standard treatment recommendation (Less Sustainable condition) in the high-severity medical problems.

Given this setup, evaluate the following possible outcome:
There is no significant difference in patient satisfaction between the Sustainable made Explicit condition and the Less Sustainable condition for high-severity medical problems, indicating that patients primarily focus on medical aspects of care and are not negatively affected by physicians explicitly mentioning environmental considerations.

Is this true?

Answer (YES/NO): NO